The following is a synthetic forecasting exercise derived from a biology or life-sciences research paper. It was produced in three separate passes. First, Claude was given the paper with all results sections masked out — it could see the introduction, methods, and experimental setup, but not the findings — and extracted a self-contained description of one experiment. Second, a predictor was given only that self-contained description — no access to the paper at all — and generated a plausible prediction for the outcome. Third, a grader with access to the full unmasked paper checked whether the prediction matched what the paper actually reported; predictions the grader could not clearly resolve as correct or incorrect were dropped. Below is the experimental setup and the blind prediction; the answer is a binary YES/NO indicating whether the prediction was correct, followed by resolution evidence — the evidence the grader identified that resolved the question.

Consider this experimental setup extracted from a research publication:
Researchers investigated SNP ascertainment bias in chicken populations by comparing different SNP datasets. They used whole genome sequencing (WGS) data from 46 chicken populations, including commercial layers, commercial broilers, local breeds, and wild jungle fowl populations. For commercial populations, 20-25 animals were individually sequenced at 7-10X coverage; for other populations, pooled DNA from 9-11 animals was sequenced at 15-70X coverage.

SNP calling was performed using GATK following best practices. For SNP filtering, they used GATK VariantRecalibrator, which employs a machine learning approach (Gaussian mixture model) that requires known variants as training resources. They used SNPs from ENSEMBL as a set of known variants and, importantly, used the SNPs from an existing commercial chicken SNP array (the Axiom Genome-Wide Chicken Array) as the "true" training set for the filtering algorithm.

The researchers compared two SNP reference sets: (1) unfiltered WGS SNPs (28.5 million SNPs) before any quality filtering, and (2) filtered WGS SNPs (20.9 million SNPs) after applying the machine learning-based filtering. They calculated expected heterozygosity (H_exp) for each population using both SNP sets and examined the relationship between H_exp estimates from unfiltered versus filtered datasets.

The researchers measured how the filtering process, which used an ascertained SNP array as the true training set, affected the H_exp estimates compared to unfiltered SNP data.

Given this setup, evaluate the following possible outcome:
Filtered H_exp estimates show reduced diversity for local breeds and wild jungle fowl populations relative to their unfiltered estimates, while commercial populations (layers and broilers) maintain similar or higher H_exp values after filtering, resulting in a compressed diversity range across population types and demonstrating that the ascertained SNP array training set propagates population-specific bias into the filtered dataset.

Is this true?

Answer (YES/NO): NO